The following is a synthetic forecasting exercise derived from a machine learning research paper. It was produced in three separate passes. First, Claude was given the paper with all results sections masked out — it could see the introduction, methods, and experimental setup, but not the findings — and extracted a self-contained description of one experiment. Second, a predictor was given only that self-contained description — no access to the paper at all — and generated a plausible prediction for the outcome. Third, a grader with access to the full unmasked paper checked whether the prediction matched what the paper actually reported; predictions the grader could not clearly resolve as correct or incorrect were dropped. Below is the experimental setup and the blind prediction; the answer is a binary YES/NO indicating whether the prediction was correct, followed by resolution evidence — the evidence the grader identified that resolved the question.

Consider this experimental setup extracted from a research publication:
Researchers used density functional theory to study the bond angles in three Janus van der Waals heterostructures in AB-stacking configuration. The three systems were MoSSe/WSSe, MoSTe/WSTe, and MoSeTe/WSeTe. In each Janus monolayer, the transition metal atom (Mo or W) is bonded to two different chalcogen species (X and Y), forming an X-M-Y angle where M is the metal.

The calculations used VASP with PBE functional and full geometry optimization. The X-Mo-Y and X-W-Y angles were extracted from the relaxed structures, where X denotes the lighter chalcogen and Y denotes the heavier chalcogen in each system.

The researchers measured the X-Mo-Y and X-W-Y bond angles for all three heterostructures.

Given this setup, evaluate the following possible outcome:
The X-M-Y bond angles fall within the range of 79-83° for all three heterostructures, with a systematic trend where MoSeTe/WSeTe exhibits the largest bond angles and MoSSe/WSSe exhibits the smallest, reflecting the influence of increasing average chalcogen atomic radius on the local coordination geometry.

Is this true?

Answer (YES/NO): YES